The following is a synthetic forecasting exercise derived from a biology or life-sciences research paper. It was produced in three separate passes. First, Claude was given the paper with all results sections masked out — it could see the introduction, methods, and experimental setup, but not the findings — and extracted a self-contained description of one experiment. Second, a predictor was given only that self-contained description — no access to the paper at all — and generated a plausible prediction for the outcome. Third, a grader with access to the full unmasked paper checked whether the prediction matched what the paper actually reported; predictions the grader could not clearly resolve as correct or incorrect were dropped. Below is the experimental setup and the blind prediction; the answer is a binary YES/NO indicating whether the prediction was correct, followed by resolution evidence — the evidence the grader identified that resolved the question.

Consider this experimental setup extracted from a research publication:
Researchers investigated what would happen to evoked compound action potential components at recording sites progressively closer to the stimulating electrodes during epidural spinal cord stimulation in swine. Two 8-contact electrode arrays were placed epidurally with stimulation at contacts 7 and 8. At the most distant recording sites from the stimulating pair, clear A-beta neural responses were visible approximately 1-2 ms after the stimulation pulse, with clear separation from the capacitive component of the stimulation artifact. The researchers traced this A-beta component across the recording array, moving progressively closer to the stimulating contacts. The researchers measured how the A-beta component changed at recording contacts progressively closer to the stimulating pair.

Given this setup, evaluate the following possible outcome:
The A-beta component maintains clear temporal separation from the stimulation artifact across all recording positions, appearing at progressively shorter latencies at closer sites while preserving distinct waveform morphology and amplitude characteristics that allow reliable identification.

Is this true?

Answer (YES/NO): NO